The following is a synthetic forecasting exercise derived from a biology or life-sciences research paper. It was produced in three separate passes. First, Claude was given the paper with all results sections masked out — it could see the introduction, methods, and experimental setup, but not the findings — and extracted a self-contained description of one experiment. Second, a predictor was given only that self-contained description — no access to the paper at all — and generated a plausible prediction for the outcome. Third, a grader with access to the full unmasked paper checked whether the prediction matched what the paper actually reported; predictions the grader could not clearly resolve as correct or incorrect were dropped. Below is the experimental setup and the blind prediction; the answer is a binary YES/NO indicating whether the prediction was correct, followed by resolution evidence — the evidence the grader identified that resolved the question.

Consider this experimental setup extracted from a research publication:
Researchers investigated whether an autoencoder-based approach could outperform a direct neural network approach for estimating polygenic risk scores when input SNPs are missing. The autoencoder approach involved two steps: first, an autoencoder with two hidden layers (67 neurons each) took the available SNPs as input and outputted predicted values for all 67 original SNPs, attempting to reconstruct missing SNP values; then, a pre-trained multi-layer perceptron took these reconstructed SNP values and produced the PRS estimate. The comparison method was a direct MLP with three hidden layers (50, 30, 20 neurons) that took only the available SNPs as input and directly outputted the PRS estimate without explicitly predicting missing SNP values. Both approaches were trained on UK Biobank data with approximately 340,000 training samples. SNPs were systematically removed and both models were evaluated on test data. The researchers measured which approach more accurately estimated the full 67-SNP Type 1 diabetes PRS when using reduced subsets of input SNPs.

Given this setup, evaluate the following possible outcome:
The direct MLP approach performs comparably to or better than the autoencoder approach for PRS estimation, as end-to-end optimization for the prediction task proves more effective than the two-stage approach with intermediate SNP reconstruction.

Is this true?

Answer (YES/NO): YES